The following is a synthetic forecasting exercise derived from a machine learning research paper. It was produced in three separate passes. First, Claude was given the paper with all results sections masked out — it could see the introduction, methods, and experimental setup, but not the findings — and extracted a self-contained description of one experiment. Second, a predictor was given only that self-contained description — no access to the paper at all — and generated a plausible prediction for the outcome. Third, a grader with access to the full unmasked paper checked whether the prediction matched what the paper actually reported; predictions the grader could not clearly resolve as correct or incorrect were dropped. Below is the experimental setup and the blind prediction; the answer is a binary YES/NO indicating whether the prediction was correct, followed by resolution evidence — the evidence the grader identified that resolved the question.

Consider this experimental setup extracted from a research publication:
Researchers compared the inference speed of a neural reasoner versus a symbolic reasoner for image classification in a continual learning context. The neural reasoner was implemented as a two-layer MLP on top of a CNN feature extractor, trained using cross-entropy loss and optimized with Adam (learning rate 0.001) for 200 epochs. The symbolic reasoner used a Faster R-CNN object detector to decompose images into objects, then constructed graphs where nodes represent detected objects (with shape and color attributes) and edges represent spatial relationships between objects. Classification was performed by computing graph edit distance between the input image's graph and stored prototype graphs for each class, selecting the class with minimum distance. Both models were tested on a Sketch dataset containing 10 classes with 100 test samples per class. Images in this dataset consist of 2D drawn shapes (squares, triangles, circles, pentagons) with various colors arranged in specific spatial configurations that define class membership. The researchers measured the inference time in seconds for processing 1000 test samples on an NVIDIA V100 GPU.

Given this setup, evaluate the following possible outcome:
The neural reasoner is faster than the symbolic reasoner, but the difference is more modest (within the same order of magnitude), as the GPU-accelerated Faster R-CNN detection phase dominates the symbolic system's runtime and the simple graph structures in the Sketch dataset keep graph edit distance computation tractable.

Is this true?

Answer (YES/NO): NO